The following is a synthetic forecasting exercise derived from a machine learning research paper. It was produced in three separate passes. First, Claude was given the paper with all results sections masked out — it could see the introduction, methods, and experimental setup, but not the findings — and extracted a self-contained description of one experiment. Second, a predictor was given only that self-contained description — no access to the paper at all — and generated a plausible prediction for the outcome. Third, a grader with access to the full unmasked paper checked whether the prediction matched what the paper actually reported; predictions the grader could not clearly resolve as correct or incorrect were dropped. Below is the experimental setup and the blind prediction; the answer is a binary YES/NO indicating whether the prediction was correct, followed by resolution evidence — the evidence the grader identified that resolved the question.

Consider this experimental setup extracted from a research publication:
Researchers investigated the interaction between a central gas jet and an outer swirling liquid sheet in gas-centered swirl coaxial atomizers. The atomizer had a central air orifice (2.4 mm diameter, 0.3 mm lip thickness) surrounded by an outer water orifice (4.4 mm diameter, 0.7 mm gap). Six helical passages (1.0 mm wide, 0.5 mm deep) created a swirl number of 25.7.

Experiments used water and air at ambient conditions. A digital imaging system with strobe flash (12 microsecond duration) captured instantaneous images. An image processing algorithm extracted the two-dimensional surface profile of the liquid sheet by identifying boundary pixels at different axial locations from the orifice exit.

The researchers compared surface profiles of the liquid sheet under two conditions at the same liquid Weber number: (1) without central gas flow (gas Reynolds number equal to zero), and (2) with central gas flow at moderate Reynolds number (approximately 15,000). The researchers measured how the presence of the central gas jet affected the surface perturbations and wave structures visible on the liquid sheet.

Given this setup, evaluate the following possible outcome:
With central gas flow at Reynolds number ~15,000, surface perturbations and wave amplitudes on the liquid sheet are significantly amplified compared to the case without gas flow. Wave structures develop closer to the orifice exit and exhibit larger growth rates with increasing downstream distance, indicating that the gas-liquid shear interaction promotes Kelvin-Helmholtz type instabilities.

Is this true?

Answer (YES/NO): NO